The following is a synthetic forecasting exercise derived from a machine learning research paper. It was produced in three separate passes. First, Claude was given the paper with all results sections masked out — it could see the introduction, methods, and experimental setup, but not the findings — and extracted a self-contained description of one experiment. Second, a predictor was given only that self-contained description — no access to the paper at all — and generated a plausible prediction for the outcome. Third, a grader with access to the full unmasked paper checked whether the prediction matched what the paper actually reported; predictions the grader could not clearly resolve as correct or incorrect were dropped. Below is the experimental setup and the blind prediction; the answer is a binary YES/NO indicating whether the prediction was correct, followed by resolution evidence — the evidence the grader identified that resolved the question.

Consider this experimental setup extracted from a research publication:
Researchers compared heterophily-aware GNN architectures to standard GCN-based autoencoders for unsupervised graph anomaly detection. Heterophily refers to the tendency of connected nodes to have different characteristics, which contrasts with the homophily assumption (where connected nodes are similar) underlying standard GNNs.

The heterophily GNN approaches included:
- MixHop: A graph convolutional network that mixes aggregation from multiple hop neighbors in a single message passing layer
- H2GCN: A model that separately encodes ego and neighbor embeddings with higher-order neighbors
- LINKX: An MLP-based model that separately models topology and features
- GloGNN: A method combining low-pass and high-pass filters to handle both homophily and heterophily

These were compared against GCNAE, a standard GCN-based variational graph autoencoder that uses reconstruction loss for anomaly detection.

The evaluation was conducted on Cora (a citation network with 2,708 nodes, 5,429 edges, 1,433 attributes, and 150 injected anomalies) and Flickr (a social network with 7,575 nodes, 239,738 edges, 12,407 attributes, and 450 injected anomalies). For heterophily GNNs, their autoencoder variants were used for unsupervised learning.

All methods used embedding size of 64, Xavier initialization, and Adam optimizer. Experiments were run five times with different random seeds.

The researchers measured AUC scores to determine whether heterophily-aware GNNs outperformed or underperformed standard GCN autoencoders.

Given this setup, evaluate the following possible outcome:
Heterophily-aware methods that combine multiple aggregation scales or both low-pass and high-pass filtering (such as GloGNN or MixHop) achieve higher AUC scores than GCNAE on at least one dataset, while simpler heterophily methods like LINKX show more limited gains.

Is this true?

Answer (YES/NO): NO